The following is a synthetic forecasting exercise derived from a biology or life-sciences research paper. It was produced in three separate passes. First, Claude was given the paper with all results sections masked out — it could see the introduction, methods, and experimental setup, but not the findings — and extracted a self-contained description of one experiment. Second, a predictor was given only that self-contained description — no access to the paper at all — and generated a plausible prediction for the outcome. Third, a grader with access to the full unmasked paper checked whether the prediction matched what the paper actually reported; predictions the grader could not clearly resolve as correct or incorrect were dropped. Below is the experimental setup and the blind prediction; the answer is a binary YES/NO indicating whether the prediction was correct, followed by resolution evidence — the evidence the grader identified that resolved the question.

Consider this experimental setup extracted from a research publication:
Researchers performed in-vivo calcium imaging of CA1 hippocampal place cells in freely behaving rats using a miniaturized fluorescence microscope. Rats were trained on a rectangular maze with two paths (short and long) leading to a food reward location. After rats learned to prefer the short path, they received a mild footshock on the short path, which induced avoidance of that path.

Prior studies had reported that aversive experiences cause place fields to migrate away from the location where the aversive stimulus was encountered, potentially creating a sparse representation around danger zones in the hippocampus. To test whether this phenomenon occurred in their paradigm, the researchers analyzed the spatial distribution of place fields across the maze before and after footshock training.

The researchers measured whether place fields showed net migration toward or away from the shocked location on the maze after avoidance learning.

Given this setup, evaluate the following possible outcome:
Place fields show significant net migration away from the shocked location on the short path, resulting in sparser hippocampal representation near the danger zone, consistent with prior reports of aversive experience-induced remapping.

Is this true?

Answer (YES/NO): NO